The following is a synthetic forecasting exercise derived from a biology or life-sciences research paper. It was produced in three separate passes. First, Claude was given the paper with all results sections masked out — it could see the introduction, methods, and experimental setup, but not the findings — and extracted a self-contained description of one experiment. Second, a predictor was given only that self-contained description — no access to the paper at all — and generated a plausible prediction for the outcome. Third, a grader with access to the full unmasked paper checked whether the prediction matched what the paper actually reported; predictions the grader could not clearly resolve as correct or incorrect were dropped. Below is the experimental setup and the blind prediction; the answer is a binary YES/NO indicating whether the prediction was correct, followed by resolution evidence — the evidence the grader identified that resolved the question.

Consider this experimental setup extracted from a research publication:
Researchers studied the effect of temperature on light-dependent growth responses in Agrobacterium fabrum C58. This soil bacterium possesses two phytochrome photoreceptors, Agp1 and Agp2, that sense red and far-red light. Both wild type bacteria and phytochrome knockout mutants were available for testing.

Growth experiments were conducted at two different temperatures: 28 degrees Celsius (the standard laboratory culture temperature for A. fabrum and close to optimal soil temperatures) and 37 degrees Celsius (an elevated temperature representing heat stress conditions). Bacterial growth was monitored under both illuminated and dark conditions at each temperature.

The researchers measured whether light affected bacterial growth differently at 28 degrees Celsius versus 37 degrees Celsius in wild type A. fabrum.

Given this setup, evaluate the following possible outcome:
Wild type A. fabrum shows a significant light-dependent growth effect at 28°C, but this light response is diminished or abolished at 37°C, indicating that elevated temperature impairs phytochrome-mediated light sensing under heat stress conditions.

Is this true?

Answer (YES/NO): NO